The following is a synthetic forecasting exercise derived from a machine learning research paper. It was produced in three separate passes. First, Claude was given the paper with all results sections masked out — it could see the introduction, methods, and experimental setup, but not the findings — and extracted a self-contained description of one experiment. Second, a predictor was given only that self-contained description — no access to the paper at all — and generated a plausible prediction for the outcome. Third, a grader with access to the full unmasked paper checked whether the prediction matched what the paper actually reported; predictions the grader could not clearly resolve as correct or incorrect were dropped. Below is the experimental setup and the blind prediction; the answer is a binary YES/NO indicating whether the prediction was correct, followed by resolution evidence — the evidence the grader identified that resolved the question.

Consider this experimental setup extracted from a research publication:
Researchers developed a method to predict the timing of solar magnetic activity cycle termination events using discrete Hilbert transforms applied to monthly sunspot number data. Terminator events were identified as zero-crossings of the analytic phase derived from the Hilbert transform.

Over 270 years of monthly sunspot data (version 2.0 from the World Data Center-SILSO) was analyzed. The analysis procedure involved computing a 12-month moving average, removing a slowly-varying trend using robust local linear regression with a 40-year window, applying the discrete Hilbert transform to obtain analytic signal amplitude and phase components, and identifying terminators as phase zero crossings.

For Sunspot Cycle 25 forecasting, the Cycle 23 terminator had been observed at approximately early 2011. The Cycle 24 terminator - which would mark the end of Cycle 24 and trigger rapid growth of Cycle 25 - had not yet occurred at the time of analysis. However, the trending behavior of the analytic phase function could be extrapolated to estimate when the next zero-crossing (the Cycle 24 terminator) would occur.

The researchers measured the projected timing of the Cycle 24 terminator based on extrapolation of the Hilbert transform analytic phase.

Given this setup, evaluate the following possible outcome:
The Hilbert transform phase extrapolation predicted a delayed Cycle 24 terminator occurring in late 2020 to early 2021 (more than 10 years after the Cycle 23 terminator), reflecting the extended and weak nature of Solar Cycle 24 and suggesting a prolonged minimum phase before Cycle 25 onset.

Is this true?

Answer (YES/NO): NO